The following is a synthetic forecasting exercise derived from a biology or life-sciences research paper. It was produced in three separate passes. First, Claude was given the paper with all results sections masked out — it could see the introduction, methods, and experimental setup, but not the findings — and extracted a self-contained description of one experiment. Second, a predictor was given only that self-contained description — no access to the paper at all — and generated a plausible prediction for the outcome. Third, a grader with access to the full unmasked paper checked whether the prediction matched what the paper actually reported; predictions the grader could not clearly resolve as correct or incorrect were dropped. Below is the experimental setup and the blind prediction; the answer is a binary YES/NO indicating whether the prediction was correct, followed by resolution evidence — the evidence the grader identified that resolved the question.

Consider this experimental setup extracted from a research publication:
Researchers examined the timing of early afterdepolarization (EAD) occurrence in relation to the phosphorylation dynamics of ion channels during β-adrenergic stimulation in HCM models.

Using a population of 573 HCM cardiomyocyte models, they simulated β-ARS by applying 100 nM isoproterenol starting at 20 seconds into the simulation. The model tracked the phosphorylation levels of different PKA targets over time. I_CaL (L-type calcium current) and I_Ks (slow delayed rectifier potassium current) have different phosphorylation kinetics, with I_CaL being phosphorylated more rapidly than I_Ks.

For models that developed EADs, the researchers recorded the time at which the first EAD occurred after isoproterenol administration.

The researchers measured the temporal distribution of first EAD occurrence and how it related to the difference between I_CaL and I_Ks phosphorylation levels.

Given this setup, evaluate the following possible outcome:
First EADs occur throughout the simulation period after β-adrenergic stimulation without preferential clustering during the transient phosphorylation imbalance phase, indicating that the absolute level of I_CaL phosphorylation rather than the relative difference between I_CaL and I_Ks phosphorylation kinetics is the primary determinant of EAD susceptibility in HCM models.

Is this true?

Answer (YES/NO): NO